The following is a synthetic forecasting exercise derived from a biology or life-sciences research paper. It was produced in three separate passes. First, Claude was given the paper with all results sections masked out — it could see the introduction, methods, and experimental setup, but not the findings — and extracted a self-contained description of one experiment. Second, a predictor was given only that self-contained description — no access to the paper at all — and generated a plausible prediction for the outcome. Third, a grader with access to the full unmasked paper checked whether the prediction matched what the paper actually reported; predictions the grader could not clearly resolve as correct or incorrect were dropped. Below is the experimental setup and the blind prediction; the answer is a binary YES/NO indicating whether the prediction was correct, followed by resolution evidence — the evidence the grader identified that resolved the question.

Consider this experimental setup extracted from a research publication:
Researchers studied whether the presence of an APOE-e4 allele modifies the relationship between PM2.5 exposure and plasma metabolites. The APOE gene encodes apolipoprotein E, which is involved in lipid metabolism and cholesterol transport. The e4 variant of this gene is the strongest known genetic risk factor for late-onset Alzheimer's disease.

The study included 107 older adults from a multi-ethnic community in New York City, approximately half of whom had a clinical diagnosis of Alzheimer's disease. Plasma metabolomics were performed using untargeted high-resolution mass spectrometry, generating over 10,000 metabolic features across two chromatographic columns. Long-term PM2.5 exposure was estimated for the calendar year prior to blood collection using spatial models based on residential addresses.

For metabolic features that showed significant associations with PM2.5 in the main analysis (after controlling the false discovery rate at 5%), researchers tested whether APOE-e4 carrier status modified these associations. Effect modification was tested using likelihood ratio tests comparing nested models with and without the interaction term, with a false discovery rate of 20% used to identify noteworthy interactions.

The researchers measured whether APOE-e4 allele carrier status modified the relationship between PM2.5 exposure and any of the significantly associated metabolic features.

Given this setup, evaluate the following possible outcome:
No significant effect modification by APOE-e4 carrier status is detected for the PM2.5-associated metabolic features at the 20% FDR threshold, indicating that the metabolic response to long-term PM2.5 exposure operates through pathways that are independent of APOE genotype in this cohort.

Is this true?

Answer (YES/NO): NO